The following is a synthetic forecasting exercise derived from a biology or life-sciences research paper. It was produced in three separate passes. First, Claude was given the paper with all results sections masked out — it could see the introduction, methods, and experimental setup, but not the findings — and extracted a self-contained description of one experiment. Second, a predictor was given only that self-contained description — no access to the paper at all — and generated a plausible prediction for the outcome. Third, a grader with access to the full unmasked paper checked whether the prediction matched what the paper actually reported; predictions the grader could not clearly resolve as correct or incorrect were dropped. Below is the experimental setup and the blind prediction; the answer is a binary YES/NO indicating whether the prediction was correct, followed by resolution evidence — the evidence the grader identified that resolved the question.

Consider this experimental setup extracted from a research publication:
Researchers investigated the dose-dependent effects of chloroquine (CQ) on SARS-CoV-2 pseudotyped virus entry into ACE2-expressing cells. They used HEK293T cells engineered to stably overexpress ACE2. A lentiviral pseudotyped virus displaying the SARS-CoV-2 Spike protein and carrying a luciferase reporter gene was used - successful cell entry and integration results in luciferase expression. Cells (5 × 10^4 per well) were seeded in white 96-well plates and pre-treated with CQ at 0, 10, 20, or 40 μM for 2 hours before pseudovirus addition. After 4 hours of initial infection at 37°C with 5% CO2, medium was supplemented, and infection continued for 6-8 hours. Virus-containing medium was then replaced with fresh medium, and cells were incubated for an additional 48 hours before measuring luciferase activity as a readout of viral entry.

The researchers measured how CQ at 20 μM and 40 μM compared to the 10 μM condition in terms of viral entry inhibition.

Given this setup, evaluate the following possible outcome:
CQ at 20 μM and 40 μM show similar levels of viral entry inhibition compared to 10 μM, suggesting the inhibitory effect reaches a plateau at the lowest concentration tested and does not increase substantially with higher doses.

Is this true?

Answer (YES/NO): NO